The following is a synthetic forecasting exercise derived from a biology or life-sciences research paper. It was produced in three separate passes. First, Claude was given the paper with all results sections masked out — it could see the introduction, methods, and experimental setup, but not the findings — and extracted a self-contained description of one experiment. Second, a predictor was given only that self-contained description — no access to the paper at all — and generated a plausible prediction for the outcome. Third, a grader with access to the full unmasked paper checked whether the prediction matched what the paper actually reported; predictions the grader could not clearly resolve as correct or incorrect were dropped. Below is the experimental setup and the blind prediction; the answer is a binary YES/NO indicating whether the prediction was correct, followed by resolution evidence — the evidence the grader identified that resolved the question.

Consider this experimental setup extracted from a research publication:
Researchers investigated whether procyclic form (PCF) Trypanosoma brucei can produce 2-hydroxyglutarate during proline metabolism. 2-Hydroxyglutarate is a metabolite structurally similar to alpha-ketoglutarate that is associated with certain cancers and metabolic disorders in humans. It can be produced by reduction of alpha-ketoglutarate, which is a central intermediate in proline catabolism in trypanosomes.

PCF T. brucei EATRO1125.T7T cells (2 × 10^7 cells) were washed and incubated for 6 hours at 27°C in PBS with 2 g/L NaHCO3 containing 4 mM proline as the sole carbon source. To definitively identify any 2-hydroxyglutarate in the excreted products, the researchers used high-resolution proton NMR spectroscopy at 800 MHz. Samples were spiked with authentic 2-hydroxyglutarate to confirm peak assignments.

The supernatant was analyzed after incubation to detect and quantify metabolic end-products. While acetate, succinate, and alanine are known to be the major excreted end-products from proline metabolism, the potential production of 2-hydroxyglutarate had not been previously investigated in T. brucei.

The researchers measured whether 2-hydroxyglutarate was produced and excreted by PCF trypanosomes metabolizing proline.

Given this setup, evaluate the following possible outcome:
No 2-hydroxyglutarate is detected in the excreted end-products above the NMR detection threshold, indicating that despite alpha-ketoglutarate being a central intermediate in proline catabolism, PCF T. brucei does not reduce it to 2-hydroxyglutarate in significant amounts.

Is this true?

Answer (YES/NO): YES